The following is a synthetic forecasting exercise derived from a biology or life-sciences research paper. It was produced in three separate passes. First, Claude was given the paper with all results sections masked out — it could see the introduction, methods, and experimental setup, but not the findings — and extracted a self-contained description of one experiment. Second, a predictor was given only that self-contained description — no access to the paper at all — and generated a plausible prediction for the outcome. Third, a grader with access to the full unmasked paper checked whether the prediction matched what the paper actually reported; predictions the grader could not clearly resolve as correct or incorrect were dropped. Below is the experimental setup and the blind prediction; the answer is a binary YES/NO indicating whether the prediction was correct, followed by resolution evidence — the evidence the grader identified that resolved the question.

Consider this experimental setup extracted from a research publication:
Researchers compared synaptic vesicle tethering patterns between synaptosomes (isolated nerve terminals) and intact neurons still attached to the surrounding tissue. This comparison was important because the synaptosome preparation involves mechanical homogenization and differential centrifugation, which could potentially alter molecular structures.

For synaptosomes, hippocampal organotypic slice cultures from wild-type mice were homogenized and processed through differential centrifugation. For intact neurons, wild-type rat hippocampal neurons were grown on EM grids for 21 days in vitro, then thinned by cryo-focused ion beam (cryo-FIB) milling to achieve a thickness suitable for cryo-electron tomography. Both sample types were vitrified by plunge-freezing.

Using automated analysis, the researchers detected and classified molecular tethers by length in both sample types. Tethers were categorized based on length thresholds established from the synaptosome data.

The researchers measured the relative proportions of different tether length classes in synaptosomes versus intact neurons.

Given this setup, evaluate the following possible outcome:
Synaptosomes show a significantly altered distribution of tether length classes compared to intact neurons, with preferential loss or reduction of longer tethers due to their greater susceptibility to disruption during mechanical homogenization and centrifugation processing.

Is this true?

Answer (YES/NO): NO